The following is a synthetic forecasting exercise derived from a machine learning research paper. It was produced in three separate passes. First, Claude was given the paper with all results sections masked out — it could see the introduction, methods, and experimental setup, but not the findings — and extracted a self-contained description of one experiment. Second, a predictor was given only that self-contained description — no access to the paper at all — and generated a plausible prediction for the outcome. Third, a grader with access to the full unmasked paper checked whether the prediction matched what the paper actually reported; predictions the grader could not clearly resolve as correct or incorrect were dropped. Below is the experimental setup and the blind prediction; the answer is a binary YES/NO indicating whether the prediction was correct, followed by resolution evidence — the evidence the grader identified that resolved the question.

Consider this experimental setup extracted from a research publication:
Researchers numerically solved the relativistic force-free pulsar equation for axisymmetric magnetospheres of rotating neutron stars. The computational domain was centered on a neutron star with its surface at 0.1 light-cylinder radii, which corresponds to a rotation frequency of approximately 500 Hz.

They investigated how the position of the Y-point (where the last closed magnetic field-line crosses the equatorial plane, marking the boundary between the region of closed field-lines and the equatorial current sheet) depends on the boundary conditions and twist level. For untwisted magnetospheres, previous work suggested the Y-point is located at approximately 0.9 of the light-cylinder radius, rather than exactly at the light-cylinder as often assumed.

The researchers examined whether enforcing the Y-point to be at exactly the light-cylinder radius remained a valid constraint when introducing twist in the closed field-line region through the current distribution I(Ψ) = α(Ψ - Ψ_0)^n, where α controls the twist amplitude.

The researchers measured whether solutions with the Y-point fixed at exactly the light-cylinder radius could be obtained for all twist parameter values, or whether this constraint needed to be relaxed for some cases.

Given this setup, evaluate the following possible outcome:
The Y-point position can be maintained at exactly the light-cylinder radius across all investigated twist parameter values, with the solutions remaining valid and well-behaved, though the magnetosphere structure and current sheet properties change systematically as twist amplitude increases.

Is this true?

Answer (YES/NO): NO